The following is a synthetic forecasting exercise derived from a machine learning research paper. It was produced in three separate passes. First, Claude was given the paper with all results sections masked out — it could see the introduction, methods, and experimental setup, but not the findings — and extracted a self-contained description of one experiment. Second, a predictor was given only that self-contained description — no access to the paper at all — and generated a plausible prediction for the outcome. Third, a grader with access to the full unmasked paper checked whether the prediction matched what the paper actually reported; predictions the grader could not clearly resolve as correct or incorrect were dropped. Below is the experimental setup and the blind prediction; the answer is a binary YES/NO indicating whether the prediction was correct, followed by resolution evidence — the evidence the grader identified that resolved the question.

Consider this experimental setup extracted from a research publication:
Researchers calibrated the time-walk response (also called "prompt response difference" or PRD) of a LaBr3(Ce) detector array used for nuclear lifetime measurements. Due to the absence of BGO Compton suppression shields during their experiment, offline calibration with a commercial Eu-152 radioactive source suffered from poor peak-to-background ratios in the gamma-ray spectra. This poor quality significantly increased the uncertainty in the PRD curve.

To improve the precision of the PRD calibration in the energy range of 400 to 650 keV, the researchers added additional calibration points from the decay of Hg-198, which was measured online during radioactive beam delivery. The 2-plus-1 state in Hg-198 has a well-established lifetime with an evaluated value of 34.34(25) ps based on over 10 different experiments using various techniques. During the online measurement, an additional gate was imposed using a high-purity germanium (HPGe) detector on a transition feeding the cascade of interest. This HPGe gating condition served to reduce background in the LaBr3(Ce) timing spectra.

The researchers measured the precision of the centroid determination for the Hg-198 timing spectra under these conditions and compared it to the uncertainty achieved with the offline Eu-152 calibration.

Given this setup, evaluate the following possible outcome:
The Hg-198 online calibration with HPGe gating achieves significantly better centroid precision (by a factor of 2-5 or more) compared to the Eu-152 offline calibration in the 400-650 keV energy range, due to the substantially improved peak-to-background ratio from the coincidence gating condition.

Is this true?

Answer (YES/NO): YES